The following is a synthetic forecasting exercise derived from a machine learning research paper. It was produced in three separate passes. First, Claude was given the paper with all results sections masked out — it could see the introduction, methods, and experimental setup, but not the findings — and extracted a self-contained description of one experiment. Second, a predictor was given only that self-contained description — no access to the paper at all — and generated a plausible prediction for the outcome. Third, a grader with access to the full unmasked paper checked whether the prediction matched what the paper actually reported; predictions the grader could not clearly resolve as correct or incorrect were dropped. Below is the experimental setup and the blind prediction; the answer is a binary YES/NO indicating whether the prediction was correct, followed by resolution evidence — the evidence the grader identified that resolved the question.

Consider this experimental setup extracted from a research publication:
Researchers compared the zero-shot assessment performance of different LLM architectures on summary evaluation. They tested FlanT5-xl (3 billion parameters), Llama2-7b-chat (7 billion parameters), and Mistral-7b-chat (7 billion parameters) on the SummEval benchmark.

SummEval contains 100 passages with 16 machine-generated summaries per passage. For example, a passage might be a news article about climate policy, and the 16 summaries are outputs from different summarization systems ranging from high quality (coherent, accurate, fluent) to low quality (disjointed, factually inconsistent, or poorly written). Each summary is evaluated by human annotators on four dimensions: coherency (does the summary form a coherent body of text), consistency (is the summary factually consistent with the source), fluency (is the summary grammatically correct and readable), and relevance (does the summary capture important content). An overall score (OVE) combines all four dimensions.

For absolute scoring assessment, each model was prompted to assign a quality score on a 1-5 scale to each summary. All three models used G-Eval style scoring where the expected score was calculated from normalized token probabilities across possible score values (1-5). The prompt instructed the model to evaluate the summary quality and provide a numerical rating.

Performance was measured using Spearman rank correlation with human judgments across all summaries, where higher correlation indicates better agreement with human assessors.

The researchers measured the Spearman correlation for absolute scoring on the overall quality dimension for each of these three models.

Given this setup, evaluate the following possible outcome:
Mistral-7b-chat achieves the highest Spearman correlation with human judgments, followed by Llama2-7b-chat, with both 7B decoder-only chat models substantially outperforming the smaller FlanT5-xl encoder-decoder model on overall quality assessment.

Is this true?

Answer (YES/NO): NO